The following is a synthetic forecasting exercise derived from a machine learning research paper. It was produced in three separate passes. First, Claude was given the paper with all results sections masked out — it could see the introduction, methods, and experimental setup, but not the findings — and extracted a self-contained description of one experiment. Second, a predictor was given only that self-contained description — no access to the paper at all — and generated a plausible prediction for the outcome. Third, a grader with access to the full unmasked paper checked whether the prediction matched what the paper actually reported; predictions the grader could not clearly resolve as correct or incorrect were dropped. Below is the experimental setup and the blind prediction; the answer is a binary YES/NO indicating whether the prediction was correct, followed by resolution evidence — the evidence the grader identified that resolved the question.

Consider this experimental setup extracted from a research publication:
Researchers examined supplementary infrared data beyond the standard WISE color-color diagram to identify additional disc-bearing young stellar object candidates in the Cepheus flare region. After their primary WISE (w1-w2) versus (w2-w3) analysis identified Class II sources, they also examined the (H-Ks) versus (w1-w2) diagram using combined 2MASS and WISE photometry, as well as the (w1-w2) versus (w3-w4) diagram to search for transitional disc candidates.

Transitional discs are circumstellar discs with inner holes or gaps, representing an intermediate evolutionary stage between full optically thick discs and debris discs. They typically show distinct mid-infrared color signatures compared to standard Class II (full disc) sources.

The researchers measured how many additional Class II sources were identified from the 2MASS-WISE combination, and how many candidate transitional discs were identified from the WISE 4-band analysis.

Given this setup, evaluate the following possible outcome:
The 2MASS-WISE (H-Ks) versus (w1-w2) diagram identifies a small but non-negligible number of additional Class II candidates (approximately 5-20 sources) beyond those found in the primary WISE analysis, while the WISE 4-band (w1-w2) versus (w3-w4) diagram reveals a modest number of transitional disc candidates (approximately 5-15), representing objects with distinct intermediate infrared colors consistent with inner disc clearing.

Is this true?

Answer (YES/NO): NO